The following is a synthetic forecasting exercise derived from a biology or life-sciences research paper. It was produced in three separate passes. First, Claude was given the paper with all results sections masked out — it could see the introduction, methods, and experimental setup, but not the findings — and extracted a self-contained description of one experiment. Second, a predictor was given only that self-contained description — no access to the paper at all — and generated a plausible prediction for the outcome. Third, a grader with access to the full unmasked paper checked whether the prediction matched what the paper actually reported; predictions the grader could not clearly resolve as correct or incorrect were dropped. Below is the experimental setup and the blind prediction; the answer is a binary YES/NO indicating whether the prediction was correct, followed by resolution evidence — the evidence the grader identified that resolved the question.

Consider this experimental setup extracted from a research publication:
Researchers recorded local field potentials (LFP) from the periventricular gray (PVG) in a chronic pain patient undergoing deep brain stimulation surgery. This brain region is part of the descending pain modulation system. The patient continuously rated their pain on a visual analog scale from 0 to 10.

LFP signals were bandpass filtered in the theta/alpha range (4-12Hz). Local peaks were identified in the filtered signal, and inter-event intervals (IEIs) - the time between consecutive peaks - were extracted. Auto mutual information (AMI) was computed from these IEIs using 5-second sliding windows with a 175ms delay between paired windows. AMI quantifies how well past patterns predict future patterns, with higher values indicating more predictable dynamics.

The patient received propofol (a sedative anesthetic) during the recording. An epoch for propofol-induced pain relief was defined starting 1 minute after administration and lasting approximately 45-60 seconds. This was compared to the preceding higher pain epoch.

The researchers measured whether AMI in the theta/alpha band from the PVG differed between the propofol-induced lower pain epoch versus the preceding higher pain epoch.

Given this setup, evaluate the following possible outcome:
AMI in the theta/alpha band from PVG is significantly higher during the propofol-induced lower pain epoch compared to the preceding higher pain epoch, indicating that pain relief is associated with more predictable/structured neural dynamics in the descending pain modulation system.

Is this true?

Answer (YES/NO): NO